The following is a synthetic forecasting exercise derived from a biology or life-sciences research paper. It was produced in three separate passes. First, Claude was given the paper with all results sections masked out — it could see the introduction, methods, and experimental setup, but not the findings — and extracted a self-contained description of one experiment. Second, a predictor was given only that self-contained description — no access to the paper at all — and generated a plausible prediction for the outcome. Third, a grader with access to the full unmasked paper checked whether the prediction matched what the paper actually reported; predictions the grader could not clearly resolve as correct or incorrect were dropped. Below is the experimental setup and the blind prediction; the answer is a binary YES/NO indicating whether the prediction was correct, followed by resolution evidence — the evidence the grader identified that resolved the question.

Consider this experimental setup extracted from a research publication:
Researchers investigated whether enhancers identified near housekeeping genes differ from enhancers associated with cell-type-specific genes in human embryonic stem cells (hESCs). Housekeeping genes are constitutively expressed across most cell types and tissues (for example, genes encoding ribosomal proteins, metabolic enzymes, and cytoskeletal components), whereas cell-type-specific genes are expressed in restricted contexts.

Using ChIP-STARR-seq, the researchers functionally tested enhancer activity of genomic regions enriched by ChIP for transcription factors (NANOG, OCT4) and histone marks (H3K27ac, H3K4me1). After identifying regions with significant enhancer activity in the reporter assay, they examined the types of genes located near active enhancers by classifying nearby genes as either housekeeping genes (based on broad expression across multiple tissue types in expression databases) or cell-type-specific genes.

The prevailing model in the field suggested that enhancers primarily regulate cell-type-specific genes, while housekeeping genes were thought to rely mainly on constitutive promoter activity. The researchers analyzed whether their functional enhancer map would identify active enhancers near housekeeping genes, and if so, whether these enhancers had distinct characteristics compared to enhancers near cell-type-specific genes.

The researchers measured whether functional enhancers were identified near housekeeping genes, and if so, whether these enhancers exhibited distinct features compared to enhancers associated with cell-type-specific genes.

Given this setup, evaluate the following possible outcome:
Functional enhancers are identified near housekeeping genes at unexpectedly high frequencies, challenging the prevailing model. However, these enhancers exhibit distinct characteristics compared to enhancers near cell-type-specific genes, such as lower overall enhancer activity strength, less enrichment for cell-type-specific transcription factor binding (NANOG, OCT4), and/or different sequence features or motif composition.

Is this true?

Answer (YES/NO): YES